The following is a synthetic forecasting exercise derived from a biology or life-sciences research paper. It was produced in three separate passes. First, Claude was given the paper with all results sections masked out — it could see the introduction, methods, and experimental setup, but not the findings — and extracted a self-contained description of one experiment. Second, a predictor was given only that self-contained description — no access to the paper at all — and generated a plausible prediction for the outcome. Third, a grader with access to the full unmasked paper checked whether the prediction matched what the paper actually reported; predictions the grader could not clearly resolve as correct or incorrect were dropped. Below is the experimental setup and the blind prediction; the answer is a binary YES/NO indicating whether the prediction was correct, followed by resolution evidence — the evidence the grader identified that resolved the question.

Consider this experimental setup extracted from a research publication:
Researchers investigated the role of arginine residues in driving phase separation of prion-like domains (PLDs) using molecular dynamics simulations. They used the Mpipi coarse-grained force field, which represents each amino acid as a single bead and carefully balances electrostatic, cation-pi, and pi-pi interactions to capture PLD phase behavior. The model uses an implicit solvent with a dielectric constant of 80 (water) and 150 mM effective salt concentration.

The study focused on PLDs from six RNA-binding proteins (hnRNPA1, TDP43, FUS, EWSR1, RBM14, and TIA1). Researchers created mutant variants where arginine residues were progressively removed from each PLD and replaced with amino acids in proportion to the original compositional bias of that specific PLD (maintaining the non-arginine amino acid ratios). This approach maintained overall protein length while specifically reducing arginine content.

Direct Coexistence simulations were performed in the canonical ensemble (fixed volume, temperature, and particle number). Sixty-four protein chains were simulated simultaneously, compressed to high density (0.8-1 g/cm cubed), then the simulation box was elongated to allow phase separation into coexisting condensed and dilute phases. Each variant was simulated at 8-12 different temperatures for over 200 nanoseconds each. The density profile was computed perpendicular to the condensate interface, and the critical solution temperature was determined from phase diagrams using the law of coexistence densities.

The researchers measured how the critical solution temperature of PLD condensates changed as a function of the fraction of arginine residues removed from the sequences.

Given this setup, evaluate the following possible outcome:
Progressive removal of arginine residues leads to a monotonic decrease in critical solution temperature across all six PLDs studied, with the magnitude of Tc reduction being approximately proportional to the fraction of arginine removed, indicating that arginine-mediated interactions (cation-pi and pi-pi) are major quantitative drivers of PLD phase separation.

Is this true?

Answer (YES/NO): YES